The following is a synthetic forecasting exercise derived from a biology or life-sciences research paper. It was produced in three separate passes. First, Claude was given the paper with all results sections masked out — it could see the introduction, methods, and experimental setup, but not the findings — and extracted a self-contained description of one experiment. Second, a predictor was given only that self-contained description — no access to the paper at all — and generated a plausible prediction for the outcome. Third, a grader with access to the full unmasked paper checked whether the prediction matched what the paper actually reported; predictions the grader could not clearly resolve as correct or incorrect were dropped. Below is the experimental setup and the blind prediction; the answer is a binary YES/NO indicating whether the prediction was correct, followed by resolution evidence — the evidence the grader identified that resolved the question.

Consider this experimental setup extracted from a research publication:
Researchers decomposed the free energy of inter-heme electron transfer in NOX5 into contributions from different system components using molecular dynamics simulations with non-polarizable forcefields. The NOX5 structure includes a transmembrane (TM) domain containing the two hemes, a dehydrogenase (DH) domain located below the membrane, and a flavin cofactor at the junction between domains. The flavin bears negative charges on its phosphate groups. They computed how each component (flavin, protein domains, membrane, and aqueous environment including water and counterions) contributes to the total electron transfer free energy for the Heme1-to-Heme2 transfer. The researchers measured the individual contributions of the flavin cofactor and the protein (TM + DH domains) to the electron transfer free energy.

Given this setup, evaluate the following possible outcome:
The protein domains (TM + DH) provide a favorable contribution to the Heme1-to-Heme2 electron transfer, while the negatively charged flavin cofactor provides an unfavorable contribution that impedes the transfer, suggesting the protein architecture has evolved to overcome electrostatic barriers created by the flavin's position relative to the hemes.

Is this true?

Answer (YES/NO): NO